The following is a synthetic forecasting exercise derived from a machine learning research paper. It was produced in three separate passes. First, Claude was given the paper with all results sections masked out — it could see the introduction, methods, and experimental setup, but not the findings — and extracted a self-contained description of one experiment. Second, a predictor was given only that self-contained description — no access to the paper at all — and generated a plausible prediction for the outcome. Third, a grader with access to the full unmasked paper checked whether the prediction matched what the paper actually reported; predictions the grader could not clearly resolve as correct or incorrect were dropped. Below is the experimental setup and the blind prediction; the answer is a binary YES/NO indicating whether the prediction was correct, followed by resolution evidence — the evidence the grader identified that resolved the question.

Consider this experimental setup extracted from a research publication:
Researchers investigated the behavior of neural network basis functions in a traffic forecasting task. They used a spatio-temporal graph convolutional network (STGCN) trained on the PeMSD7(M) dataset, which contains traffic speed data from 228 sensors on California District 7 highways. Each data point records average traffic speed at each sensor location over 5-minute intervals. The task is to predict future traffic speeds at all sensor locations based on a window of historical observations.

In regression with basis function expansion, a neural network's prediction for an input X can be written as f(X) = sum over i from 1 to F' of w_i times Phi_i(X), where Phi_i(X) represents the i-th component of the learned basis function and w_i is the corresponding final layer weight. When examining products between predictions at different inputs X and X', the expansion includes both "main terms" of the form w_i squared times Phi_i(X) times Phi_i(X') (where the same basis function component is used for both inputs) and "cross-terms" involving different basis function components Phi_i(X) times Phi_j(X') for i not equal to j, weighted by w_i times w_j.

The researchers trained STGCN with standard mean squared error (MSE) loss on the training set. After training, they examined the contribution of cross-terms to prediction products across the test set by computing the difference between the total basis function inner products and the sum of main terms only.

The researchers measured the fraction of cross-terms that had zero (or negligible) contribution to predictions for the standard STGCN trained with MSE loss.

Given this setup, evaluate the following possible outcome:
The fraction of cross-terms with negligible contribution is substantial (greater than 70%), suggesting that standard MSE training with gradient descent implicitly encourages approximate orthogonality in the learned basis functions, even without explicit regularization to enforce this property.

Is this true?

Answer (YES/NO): NO